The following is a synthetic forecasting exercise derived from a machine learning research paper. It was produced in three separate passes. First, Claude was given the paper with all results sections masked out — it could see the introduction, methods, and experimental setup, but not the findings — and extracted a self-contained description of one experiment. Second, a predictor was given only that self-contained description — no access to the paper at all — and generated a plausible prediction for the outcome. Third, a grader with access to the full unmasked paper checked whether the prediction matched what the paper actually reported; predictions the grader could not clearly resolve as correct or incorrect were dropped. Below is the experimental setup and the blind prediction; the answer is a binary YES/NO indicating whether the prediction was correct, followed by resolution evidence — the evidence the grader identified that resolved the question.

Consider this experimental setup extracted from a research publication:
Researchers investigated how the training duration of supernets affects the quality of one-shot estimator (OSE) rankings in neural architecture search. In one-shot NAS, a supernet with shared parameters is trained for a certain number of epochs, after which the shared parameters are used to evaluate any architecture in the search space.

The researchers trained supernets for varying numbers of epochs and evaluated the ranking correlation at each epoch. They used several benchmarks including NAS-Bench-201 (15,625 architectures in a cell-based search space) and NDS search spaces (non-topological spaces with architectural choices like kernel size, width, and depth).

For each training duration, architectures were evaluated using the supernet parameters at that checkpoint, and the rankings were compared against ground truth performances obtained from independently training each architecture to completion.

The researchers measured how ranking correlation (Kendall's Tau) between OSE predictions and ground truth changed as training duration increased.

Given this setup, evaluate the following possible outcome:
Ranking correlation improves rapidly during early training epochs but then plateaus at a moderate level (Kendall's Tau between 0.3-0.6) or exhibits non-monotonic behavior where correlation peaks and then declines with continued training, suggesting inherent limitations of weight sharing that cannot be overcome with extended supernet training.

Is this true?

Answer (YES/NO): NO